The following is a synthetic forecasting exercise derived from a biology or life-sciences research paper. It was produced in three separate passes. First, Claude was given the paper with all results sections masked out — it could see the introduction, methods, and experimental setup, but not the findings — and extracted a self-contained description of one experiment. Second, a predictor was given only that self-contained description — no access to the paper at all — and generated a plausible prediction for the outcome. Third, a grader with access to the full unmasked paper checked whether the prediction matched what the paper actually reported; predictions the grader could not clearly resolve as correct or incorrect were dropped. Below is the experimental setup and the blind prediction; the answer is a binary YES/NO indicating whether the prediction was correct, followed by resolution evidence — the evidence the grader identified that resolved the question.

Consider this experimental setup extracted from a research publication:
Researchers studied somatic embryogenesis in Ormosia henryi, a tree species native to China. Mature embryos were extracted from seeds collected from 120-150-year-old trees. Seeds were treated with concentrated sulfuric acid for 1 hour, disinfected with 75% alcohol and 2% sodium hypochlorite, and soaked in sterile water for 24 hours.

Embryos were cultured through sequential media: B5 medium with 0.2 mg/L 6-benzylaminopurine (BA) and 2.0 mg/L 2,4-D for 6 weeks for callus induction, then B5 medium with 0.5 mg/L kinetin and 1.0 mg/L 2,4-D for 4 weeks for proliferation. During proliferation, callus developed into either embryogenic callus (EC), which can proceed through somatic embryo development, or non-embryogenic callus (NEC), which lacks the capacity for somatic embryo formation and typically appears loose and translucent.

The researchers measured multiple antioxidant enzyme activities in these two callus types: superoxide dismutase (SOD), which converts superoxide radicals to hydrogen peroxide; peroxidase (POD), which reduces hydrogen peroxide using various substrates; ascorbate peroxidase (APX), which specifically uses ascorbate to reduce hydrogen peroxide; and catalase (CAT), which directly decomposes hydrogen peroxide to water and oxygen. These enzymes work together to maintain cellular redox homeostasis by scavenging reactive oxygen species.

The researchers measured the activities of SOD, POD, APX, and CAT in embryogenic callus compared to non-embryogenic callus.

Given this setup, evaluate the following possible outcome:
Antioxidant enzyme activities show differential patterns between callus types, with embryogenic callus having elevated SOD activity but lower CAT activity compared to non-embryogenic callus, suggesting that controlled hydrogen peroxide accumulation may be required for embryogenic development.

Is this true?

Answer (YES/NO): NO